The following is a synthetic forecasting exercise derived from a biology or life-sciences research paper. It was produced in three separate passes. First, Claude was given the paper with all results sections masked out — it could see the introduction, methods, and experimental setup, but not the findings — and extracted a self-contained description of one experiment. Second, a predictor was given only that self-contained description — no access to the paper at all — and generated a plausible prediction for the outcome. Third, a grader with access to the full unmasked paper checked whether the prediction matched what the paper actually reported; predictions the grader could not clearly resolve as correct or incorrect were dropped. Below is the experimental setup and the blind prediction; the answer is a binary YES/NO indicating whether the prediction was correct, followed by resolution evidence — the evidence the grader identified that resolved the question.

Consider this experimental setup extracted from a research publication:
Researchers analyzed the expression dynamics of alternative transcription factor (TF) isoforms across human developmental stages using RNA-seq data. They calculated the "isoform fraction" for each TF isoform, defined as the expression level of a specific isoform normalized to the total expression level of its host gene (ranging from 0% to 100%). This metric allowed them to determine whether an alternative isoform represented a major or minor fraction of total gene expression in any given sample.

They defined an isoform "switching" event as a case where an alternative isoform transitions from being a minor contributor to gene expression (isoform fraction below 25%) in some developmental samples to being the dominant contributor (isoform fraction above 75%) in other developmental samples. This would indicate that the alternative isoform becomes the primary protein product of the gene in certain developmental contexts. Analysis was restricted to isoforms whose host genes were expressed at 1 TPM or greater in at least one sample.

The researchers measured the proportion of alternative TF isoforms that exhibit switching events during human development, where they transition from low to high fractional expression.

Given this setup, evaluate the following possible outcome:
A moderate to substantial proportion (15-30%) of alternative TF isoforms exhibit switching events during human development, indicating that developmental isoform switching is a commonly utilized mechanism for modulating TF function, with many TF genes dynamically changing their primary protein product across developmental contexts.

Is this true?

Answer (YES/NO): YES